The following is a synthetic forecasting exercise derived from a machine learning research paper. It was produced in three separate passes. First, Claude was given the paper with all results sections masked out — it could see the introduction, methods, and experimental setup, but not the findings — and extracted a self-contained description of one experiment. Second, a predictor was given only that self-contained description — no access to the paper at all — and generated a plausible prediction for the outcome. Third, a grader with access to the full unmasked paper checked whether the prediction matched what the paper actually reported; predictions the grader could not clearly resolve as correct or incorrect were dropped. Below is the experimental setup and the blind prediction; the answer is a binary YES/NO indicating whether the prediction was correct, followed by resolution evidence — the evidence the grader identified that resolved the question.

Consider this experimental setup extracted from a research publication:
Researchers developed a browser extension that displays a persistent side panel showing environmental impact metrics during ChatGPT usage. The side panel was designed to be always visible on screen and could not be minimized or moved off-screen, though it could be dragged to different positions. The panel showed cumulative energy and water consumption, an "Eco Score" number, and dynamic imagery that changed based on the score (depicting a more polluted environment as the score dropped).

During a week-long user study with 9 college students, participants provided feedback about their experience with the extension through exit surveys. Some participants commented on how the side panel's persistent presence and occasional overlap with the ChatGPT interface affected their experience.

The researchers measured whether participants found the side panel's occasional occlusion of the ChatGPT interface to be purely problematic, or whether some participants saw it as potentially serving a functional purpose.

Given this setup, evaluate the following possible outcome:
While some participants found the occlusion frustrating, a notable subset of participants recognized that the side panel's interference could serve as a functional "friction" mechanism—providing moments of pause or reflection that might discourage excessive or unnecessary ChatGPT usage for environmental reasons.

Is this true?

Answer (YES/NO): YES